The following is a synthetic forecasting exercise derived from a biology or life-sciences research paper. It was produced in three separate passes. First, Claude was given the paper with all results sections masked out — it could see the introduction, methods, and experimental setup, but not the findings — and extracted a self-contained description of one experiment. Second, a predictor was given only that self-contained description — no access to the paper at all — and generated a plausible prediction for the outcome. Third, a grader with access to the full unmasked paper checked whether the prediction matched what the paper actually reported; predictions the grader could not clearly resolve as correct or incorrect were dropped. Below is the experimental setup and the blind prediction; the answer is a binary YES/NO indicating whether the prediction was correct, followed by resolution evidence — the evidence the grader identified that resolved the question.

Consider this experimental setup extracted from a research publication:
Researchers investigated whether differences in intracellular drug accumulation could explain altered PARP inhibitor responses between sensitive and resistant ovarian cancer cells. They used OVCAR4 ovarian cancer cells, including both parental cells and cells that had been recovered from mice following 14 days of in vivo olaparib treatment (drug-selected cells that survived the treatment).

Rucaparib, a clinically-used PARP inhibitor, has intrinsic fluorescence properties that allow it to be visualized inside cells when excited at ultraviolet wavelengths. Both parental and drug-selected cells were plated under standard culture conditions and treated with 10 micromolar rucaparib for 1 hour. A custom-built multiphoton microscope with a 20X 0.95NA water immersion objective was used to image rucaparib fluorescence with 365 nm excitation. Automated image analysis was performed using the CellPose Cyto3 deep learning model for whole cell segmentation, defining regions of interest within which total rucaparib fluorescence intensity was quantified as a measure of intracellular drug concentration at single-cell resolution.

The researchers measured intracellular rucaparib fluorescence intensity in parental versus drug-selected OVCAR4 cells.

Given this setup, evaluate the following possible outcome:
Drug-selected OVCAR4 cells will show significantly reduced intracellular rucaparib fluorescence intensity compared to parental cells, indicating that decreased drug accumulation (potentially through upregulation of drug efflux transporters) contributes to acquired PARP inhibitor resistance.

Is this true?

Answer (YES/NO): NO